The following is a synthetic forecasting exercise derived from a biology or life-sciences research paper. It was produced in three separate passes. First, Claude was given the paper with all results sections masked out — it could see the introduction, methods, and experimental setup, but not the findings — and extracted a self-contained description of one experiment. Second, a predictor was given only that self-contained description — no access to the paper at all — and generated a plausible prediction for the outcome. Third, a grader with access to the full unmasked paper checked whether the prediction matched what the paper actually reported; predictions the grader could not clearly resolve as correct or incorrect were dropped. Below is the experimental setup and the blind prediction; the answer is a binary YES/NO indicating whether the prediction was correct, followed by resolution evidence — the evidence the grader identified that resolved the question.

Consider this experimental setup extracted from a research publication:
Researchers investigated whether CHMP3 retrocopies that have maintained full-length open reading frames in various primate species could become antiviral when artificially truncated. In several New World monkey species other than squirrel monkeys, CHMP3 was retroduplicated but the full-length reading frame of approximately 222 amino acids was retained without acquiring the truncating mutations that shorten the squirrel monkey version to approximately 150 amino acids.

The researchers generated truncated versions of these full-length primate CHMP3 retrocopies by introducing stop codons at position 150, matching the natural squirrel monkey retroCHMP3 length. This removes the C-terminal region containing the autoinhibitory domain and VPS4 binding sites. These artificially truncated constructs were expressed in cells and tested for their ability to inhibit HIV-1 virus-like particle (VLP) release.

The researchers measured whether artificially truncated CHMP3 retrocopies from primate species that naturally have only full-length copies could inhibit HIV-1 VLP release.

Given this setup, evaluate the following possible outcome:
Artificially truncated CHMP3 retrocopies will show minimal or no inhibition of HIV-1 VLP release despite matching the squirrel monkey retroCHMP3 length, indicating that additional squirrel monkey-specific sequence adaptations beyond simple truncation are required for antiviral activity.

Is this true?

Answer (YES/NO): NO